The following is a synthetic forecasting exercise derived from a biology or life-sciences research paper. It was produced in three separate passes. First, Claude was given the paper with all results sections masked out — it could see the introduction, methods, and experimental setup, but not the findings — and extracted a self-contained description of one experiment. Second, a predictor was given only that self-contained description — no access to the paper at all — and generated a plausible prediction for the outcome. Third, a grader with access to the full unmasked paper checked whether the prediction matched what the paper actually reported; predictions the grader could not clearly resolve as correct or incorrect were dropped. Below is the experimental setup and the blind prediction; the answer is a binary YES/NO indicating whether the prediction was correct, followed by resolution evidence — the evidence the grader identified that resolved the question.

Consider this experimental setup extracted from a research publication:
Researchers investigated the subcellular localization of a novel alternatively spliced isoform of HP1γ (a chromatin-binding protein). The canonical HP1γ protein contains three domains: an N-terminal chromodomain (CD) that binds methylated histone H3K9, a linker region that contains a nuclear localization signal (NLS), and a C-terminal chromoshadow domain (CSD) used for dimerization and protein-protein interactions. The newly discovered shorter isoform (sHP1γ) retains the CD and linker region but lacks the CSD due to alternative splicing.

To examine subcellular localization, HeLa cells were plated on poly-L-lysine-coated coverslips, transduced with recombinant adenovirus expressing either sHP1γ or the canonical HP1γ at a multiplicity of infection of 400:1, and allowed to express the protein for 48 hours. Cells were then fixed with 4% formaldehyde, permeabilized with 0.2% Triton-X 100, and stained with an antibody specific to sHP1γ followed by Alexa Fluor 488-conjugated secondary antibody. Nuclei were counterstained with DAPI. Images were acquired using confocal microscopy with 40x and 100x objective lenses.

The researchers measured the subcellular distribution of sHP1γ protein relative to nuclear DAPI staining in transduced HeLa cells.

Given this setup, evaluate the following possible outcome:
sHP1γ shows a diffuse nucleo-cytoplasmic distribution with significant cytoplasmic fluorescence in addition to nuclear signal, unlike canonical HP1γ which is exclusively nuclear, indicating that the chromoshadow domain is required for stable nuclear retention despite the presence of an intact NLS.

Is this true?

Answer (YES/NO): NO